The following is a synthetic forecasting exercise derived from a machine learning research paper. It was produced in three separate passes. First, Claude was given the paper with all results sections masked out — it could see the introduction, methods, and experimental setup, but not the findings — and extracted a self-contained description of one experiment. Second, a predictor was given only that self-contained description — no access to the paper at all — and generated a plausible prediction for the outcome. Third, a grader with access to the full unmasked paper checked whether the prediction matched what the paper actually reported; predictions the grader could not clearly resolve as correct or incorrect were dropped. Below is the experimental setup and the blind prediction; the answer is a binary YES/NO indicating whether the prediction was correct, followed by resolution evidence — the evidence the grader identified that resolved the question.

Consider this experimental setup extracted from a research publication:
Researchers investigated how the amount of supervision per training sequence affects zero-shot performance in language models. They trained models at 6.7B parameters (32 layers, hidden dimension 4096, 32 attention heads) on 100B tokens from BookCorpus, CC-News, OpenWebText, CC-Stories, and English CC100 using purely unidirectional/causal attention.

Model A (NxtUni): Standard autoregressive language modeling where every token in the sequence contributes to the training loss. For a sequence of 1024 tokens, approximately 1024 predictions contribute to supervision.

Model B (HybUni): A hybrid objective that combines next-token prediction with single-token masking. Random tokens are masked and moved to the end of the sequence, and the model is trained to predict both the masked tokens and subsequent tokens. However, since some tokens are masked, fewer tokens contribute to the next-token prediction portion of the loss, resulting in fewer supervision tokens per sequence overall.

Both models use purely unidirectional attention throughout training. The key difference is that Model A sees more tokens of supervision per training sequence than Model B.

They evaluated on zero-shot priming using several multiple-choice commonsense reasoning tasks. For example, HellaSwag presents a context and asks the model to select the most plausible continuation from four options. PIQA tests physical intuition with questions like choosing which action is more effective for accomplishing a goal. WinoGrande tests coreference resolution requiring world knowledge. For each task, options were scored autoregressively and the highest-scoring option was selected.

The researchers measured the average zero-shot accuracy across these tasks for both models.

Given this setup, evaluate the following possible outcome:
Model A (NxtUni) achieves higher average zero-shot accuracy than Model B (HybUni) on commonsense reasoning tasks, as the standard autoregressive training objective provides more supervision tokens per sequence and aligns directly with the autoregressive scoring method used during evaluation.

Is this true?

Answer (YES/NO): YES